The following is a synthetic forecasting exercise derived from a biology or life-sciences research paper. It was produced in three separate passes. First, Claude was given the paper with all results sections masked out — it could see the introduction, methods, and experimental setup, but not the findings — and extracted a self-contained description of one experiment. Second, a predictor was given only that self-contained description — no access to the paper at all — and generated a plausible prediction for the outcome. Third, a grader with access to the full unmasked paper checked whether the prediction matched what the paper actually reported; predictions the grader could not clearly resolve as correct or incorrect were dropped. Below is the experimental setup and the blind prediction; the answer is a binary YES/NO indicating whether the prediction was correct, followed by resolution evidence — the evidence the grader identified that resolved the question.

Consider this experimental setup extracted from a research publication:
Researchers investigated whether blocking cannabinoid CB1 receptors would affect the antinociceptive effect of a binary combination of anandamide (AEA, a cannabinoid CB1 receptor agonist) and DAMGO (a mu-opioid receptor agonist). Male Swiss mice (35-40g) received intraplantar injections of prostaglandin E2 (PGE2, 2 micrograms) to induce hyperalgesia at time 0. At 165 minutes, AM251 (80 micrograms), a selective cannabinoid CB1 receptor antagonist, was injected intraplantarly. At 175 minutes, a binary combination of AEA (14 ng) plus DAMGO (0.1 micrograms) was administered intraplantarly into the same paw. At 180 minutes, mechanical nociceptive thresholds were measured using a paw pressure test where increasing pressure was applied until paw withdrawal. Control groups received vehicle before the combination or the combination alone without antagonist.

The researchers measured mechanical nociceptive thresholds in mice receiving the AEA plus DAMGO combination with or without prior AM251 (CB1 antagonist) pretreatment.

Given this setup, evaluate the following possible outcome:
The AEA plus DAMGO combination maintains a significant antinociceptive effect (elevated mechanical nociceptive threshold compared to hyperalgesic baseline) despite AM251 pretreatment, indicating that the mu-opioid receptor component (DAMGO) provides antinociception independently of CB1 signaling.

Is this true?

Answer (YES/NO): NO